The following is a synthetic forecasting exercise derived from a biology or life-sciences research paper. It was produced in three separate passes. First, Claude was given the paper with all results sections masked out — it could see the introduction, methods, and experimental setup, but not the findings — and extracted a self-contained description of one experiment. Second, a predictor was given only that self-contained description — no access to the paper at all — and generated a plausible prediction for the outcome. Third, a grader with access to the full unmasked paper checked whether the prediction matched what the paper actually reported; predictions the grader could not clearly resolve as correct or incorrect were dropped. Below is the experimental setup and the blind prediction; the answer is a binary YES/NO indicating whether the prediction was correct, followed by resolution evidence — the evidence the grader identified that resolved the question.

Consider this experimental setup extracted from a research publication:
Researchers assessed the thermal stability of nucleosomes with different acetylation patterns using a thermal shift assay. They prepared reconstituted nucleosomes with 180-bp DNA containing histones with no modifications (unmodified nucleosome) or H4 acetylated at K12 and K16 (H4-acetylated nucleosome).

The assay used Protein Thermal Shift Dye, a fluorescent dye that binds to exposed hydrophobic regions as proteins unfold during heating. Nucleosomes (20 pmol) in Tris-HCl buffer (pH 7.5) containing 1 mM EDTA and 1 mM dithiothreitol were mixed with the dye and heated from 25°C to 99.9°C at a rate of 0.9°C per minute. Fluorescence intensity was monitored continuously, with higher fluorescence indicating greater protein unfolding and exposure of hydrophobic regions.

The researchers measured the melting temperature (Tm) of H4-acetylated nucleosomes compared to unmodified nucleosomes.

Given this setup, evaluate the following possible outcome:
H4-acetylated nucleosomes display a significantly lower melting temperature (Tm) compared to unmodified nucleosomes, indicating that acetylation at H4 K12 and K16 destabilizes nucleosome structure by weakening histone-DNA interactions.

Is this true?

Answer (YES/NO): NO